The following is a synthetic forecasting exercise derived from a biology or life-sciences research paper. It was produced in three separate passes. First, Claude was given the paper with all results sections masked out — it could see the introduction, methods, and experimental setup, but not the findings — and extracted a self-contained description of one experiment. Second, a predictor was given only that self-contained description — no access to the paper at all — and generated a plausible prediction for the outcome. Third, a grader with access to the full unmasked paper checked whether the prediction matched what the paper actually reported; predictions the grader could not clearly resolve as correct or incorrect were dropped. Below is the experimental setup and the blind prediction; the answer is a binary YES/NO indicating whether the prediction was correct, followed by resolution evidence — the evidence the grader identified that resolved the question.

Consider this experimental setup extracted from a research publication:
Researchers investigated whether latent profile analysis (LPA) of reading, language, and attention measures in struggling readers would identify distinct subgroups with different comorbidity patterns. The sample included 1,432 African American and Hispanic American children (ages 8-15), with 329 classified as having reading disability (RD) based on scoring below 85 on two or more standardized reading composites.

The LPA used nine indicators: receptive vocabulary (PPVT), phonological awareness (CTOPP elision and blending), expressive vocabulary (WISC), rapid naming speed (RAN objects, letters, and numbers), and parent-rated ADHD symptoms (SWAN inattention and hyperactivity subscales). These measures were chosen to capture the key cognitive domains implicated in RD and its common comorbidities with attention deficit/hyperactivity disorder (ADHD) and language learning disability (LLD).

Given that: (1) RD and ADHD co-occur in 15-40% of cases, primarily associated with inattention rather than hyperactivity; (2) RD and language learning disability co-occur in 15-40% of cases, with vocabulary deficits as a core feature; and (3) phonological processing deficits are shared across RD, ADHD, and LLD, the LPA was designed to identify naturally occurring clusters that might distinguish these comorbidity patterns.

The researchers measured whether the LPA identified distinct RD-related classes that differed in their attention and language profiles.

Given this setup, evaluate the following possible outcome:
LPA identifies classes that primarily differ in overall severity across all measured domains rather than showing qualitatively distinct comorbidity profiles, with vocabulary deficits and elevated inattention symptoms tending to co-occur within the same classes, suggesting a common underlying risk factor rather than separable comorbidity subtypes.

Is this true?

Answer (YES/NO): NO